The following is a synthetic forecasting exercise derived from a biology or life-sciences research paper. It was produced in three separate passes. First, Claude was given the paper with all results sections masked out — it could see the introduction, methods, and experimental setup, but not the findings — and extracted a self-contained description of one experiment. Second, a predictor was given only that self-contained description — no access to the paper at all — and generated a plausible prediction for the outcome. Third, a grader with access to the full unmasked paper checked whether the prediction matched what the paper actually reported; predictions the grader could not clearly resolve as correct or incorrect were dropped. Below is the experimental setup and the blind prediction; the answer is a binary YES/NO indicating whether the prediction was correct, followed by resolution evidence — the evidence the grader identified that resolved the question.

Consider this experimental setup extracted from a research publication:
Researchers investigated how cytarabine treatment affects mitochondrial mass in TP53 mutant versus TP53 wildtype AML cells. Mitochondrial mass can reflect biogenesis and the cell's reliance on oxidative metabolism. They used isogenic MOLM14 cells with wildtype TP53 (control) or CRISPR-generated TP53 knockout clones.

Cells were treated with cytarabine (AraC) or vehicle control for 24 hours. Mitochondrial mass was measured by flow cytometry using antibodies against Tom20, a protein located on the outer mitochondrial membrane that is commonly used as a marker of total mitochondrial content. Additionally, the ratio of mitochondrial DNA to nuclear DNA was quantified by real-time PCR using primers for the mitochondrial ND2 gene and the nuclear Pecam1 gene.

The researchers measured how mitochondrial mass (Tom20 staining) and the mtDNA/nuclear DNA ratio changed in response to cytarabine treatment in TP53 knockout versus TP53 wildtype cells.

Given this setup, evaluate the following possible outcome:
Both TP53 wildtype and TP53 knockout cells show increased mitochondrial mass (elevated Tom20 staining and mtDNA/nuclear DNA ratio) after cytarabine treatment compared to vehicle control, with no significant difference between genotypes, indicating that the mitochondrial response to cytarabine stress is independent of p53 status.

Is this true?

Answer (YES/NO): NO